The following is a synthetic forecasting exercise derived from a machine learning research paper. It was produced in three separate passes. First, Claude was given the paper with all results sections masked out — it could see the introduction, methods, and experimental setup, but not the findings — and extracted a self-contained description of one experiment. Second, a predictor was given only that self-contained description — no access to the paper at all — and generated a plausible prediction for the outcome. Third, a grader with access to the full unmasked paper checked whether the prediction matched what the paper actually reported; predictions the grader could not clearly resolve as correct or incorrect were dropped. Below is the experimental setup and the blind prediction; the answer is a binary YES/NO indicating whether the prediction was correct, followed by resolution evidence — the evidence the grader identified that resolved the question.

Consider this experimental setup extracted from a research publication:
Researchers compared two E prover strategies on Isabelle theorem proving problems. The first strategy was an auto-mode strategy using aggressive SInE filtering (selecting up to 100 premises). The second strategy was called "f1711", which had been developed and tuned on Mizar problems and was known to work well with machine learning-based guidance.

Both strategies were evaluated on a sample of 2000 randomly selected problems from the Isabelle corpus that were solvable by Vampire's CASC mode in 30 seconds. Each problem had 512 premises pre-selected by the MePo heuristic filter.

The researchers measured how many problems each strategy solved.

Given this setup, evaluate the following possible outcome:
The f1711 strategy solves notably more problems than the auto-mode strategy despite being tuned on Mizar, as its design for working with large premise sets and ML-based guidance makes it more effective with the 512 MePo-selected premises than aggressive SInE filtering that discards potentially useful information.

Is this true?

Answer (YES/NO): NO